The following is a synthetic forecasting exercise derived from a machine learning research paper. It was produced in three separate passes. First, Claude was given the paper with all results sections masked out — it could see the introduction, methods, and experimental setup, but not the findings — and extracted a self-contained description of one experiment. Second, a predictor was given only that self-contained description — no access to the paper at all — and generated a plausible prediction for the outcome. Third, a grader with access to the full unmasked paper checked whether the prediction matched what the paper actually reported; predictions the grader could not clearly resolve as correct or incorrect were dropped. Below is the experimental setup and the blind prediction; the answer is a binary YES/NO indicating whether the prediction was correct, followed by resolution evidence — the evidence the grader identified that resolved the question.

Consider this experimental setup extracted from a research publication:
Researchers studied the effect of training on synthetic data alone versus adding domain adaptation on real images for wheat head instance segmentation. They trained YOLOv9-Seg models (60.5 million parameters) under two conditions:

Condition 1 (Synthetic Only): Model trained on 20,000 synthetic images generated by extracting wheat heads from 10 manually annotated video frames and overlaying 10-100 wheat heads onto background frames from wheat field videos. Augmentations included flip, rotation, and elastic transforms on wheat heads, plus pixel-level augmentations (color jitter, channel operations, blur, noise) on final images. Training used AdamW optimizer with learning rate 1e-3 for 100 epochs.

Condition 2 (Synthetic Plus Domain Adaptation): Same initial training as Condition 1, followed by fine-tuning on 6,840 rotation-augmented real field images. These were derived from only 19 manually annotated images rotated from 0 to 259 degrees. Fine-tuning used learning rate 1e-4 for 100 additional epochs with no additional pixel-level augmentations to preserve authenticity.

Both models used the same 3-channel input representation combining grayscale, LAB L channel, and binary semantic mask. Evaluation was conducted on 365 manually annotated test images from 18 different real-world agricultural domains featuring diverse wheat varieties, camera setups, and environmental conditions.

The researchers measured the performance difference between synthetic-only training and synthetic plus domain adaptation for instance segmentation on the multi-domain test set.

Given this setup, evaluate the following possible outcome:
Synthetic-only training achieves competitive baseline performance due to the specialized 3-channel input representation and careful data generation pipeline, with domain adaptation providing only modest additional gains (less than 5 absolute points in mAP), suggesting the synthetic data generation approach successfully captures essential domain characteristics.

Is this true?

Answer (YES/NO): NO